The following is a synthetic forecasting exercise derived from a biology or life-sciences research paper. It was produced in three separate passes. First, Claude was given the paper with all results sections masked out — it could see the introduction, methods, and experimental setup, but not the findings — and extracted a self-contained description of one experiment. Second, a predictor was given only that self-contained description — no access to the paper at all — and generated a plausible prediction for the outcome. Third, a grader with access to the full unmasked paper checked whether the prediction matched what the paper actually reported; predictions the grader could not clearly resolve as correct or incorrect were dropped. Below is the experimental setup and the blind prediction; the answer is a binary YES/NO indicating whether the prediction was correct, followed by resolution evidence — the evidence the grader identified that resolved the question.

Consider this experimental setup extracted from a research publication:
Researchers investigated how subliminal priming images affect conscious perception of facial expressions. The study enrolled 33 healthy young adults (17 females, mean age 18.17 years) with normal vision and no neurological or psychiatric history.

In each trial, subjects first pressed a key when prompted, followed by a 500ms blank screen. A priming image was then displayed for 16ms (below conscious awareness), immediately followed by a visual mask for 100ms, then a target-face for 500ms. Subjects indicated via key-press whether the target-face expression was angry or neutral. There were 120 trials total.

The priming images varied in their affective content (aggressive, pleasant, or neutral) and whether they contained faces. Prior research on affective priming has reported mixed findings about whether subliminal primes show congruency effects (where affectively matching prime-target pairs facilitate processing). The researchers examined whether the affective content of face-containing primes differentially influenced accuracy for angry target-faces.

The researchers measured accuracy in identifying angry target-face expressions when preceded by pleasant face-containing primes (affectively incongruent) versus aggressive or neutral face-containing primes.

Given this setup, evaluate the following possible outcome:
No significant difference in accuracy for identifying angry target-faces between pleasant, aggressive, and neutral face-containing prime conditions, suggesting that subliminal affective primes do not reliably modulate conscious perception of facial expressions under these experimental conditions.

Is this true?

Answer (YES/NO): NO